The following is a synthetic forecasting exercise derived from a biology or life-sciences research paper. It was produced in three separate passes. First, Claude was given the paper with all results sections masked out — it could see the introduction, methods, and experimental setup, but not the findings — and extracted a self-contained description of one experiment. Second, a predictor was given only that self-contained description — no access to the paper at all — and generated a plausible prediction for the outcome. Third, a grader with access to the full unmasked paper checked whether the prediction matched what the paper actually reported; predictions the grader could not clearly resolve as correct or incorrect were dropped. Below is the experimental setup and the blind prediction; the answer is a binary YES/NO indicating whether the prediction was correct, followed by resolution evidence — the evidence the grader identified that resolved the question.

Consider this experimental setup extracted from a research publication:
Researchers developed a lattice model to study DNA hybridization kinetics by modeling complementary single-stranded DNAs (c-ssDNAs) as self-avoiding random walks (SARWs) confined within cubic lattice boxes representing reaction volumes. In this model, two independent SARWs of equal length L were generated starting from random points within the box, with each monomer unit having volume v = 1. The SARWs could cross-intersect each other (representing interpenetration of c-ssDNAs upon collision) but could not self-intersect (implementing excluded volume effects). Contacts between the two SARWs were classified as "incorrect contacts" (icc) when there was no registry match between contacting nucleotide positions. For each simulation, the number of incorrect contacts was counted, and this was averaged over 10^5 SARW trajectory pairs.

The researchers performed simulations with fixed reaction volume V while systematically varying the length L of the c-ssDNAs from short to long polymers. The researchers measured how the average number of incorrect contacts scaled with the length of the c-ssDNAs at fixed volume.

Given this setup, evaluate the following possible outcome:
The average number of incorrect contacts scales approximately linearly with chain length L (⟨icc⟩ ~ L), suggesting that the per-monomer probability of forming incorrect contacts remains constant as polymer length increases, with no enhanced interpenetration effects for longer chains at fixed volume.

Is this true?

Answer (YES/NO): NO